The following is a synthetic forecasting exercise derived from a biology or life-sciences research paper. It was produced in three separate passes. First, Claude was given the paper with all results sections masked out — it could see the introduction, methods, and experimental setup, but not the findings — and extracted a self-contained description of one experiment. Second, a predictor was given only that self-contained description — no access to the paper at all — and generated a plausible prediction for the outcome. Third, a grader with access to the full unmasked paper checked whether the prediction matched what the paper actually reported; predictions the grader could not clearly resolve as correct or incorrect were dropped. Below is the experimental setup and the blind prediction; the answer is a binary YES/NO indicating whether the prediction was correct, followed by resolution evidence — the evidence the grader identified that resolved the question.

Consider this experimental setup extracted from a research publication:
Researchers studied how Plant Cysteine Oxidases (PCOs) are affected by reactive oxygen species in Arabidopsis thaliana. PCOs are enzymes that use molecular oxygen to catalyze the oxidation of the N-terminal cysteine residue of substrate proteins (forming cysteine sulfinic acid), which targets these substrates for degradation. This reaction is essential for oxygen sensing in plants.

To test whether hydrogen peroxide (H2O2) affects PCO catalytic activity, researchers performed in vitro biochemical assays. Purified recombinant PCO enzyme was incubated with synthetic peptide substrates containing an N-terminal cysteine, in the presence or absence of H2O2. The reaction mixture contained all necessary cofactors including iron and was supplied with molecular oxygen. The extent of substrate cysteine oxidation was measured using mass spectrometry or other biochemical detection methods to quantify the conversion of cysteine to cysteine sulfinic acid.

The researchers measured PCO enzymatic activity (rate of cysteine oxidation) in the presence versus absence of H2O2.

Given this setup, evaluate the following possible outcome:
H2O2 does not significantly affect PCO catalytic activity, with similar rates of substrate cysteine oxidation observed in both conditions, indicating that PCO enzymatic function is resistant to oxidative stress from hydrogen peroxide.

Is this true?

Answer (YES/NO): NO